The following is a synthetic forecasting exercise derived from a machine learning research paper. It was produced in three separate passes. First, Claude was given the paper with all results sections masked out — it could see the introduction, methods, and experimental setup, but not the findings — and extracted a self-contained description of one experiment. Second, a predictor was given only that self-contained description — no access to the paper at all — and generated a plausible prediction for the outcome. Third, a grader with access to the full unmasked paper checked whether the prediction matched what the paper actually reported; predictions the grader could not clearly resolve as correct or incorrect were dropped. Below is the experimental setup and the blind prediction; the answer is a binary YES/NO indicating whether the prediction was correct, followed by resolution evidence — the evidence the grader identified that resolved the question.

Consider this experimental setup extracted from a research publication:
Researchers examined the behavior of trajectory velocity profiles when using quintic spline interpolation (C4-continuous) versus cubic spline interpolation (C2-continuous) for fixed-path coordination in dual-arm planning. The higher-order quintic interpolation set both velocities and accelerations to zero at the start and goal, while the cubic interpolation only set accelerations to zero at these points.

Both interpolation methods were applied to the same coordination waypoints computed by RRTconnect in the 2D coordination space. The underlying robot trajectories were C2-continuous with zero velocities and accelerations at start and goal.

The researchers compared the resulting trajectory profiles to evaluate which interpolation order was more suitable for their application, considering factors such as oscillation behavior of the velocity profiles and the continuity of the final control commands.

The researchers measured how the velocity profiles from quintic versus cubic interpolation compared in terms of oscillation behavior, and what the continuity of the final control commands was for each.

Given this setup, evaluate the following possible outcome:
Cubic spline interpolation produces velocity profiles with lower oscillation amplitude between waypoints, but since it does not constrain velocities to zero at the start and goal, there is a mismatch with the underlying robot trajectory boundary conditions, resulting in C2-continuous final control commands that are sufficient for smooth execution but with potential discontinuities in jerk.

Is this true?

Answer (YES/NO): NO